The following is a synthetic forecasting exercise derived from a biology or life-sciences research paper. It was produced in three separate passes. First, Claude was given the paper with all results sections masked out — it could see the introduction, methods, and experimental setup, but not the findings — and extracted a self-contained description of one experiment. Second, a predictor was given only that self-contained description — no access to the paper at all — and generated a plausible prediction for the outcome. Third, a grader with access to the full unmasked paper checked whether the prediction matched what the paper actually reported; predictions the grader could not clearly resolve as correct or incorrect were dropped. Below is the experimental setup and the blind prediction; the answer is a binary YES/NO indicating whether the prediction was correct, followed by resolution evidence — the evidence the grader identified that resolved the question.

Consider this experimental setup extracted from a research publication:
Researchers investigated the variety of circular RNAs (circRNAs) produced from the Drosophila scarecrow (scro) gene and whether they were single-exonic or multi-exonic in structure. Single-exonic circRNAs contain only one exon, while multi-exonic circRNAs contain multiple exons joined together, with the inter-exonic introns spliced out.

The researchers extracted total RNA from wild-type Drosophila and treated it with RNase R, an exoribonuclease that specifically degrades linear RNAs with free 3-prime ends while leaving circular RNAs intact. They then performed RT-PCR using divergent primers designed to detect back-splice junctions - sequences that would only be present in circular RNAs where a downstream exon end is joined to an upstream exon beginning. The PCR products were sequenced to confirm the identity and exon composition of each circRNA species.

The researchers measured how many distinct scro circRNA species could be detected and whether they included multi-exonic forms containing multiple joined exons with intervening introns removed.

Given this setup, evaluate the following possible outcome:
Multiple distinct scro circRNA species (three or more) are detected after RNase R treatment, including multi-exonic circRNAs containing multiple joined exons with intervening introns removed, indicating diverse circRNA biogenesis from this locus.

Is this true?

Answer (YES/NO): YES